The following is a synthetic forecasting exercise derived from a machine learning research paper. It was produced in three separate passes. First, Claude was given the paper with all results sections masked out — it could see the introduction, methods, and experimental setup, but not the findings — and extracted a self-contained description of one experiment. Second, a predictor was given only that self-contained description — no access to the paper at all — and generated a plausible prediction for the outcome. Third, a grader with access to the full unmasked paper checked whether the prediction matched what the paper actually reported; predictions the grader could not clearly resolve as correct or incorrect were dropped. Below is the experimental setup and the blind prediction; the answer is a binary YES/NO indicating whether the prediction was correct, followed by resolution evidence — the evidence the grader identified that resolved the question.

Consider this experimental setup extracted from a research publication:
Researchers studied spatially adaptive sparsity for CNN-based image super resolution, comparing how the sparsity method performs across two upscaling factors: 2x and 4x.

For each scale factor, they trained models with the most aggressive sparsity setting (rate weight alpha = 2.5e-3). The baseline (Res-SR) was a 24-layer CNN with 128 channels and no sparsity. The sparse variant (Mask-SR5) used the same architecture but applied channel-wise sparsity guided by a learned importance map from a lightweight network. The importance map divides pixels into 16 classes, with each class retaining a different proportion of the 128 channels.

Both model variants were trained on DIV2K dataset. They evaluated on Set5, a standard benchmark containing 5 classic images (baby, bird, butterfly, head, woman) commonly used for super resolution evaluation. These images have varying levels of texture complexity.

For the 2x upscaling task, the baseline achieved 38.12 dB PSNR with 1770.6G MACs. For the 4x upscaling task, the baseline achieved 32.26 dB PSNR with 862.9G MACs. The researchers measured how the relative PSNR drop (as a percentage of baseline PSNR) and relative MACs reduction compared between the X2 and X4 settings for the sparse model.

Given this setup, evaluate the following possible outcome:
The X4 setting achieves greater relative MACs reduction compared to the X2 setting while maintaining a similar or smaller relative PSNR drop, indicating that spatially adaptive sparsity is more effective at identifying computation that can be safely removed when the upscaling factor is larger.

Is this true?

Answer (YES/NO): NO